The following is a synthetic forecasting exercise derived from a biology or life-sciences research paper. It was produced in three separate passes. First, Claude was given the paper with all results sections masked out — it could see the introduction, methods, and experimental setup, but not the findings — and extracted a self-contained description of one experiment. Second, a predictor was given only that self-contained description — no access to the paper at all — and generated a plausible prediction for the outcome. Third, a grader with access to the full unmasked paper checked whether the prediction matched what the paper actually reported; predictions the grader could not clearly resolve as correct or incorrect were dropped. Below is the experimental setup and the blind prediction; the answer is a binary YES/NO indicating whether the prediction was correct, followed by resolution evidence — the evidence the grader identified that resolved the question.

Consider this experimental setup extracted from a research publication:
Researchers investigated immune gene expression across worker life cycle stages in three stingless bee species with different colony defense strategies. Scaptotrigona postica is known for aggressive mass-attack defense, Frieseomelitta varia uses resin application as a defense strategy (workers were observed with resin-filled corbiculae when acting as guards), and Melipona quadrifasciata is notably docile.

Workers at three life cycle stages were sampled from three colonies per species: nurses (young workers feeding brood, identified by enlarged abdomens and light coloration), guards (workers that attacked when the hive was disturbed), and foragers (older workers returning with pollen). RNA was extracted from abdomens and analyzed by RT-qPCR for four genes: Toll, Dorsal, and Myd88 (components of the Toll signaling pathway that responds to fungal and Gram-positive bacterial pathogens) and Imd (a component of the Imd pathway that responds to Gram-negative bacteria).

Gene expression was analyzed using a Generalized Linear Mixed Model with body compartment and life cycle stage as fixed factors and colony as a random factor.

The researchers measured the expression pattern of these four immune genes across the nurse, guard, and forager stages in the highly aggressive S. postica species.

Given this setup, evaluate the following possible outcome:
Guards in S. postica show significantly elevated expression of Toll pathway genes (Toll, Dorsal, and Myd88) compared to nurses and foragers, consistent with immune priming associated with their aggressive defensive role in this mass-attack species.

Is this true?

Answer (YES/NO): NO